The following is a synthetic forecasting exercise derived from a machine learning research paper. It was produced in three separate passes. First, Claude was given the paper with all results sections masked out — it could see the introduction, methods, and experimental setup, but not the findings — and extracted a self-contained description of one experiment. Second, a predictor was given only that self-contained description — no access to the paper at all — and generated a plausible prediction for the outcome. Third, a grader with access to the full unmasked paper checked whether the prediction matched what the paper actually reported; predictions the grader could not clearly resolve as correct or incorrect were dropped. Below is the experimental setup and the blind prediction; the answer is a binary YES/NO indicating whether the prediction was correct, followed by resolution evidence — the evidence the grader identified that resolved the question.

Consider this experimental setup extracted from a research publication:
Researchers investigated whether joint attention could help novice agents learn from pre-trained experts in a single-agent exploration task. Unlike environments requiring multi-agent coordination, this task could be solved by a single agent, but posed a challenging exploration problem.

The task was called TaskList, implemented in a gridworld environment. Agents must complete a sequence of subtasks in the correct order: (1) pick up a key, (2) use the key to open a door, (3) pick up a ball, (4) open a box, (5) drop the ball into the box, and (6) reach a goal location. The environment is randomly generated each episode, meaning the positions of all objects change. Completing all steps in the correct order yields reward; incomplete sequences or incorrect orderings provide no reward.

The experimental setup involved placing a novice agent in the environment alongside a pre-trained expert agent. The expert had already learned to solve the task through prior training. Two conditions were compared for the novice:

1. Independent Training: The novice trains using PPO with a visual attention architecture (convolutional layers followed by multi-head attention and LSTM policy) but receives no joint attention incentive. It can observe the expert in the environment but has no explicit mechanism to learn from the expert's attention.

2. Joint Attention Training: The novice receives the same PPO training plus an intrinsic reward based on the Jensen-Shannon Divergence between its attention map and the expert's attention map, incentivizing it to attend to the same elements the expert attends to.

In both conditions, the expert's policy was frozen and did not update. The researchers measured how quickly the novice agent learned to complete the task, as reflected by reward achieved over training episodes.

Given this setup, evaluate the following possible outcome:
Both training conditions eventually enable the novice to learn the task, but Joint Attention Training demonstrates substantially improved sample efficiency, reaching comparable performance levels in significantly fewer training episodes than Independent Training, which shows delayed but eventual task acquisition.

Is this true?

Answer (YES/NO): YES